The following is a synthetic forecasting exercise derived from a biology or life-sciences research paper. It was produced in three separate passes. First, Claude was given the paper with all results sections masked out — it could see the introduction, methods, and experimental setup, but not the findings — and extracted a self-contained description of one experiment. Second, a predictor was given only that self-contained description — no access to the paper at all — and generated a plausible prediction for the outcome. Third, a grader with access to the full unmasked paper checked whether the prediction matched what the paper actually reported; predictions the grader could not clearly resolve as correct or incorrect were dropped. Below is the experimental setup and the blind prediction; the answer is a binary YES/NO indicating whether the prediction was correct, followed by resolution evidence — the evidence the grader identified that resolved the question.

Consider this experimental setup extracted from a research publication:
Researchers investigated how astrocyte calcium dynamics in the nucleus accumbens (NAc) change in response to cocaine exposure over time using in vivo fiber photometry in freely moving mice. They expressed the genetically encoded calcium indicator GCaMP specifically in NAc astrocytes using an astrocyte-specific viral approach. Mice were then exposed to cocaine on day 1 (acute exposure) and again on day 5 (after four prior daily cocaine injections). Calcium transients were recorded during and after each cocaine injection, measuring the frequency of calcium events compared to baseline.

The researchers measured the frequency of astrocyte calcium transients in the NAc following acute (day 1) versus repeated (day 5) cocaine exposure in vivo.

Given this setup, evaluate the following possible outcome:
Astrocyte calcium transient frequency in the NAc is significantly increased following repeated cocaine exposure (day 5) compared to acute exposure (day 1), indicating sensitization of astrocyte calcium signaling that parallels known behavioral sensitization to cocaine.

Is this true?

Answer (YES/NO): NO